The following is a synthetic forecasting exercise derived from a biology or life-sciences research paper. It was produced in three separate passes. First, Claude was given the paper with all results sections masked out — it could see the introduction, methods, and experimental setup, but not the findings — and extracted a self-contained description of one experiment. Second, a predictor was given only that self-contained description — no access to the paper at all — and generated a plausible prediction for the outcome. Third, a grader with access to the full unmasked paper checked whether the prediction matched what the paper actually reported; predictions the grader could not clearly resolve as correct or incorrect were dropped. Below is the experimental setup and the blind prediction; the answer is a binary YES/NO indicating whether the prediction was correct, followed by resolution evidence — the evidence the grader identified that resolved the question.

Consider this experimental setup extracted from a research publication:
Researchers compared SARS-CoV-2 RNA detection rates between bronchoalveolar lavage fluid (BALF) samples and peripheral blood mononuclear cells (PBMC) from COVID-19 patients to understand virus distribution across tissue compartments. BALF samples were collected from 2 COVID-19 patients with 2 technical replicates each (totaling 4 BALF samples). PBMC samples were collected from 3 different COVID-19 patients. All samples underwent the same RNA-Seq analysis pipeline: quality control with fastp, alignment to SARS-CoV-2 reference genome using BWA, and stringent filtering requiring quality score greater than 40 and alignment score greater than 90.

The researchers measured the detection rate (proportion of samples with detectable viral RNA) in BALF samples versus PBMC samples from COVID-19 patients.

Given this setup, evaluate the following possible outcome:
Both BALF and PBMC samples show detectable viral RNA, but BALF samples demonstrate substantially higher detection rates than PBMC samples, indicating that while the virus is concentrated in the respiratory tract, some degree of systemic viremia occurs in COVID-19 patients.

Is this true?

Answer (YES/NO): YES